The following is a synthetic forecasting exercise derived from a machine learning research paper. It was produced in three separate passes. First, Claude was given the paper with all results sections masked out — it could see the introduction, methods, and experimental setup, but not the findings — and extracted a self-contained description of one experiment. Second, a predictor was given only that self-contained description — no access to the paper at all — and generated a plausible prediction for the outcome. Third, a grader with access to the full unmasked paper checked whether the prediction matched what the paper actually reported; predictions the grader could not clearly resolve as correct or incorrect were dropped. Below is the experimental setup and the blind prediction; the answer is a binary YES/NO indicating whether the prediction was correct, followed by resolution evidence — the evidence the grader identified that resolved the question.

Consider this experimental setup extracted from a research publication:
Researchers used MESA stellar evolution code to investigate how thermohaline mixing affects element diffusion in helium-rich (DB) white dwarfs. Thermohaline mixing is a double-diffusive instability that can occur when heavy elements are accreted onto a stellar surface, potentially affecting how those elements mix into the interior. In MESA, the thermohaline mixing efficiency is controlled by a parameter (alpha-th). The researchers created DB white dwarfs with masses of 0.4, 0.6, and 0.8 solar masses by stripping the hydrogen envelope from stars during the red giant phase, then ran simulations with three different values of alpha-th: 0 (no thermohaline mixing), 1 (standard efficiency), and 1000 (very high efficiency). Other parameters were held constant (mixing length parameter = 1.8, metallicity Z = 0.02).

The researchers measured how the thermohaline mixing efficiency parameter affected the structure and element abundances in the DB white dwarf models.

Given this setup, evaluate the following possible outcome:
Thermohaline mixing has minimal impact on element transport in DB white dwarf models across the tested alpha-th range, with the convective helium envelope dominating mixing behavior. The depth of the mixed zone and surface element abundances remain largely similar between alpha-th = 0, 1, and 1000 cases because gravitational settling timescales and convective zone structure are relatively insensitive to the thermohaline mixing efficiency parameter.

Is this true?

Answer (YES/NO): YES